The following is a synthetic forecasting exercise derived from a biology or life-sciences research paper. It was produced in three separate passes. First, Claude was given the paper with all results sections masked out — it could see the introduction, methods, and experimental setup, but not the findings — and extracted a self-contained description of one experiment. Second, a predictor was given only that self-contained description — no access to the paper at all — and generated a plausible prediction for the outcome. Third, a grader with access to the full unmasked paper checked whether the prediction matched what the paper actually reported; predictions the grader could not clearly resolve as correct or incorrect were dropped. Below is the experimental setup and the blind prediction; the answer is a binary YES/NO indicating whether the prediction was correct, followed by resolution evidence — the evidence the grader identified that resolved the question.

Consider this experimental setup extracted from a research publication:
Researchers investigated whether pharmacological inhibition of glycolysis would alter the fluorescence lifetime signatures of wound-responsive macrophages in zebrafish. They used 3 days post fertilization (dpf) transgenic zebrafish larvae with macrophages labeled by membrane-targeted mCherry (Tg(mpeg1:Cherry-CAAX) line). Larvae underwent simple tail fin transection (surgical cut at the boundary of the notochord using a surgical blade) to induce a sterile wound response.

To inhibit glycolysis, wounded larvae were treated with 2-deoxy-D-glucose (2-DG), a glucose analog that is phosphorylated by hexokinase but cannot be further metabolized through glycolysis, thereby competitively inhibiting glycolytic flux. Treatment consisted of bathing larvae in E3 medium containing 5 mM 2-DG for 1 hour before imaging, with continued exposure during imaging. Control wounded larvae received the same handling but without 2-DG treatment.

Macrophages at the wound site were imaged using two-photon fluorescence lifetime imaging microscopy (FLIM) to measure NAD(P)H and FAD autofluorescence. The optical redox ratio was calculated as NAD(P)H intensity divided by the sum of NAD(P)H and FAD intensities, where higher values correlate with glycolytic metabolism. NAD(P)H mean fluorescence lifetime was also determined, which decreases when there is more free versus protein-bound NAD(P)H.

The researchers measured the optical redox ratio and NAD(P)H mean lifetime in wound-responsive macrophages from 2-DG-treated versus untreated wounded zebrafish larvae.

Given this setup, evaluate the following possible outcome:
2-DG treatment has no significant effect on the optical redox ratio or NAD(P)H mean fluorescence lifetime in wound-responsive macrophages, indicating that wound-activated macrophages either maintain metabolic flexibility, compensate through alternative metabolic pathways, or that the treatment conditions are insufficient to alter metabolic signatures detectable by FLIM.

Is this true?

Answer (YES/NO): NO